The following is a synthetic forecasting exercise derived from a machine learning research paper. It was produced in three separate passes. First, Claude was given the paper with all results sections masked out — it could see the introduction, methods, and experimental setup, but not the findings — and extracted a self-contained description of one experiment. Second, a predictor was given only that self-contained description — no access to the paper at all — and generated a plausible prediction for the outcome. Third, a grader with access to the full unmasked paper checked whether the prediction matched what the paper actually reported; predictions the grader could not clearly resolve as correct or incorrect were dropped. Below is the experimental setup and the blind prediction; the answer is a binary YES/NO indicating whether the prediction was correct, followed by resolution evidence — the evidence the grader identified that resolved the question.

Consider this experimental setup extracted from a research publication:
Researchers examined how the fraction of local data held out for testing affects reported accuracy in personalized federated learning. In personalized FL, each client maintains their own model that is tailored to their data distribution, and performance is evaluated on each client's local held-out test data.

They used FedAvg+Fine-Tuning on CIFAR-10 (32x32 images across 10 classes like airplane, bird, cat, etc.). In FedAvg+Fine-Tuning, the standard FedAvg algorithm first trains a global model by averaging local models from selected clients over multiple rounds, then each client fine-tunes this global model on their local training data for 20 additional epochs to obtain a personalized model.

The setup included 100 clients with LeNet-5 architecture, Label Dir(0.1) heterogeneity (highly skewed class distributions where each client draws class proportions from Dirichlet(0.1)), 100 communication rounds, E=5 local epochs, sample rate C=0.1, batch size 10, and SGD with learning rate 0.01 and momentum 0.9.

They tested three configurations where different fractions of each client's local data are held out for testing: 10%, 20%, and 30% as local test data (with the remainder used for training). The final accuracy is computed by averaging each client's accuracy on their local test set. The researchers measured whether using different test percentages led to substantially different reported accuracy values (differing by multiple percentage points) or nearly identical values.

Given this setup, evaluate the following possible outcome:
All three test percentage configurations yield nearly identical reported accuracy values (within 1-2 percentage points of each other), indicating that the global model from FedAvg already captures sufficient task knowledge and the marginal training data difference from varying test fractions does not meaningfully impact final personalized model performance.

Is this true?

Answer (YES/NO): NO